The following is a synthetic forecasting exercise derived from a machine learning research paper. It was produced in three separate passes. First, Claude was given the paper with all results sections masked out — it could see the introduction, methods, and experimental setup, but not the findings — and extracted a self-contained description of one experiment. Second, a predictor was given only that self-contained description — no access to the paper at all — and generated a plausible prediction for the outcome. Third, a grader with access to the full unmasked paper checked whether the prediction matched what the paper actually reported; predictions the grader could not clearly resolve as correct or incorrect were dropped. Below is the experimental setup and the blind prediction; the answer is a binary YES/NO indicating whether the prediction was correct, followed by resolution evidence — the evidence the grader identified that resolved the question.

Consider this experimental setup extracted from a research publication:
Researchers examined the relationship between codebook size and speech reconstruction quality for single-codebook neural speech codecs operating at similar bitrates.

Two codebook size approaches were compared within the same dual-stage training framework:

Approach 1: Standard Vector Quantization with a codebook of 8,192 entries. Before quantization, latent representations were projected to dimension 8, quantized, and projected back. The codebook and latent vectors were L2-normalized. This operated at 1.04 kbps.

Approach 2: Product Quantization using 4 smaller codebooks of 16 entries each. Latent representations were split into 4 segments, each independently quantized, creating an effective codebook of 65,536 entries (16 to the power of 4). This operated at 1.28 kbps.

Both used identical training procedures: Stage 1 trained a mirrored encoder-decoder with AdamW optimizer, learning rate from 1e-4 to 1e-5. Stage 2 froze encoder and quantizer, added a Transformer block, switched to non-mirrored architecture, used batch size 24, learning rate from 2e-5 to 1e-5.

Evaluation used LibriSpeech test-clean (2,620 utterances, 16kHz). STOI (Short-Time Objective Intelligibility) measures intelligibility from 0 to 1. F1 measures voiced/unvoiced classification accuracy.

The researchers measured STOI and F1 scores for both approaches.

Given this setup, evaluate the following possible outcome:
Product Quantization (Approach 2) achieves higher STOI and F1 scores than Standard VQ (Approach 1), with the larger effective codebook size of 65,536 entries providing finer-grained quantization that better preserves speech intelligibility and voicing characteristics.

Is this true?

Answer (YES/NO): NO